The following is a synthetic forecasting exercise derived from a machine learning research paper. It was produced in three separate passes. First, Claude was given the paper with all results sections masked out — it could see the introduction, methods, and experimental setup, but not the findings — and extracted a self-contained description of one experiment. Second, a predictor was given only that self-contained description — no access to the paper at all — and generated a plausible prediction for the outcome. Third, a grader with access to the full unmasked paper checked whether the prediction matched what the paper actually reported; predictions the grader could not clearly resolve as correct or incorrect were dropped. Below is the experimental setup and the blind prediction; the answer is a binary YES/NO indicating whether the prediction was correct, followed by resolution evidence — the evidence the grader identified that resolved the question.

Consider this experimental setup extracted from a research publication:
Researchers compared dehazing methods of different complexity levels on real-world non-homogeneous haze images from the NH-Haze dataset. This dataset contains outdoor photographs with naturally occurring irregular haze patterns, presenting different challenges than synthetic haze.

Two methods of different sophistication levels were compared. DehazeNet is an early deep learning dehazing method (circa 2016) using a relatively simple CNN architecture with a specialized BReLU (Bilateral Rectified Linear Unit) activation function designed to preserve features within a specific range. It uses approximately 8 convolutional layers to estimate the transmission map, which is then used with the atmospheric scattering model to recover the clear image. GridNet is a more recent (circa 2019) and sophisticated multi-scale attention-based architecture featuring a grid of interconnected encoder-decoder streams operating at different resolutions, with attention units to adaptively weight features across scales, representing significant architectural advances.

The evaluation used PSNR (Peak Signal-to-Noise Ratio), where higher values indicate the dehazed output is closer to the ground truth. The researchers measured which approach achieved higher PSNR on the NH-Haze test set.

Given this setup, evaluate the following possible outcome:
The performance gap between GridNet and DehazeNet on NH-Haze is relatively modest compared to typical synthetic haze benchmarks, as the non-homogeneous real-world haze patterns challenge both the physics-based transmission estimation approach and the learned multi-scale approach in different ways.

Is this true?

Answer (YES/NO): NO